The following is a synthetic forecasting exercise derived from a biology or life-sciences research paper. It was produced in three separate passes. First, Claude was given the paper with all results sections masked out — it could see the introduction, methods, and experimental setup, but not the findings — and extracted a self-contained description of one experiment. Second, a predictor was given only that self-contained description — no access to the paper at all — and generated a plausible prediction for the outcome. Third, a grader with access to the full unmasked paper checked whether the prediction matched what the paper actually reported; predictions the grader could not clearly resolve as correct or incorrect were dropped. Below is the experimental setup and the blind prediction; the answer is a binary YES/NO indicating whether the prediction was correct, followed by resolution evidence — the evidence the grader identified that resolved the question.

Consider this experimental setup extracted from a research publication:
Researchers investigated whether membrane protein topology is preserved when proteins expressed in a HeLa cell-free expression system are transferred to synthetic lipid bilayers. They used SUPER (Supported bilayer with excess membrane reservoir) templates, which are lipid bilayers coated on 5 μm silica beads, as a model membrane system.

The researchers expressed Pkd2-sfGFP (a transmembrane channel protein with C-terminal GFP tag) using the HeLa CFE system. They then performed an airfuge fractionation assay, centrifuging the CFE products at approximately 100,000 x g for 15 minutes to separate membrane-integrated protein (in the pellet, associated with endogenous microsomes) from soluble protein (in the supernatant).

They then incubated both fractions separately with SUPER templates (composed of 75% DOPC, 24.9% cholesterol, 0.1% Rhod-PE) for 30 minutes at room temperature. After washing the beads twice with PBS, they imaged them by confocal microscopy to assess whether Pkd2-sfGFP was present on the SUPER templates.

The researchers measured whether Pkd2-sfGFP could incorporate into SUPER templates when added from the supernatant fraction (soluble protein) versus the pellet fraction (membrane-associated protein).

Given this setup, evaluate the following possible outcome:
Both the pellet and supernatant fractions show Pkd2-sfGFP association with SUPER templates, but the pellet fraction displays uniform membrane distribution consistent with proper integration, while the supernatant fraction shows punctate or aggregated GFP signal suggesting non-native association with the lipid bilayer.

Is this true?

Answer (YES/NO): NO